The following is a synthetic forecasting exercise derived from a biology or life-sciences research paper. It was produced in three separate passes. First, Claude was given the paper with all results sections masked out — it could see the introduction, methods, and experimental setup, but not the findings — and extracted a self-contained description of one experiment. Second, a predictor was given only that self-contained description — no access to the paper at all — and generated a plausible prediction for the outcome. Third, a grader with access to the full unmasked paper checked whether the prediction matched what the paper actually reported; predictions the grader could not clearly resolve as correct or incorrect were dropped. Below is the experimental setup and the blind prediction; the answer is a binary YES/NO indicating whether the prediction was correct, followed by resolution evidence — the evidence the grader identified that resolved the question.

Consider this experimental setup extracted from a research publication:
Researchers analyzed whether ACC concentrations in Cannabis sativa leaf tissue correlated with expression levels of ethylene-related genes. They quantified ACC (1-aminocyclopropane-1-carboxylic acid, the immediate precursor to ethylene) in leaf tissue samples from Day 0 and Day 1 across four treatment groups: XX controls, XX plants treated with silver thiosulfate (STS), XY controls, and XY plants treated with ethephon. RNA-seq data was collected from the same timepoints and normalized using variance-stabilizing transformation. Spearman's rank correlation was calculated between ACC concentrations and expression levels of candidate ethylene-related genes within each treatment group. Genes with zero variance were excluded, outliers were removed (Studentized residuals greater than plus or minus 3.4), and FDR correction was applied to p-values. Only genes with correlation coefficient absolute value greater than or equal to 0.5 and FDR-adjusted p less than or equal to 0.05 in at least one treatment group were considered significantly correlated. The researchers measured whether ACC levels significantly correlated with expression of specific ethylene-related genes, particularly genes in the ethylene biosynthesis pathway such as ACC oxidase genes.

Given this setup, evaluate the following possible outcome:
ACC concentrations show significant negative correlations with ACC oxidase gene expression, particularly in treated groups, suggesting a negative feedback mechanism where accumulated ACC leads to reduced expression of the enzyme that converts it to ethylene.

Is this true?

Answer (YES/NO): NO